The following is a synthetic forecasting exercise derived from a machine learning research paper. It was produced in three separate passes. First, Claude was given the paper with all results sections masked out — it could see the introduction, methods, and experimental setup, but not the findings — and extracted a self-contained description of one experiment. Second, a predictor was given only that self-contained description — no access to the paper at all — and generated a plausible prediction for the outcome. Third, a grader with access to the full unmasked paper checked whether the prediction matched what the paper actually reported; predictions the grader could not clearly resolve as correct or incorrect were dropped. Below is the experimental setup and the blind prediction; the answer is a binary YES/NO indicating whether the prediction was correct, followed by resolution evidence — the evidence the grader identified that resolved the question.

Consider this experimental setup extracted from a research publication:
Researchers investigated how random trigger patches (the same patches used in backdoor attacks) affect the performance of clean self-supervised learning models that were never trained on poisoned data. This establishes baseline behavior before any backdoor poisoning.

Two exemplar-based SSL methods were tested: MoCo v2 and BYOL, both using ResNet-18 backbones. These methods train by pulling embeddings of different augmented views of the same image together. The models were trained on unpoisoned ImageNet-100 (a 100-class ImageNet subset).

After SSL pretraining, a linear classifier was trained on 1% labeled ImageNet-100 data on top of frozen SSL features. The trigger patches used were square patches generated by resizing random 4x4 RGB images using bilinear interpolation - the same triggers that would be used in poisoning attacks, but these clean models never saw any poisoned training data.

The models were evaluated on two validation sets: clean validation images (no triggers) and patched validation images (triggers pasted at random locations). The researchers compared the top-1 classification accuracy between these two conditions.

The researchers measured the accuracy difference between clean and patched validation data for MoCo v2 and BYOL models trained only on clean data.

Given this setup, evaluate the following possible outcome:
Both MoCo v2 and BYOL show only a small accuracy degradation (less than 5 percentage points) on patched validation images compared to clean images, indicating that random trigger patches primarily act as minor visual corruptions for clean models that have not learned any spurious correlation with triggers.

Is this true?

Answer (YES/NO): NO